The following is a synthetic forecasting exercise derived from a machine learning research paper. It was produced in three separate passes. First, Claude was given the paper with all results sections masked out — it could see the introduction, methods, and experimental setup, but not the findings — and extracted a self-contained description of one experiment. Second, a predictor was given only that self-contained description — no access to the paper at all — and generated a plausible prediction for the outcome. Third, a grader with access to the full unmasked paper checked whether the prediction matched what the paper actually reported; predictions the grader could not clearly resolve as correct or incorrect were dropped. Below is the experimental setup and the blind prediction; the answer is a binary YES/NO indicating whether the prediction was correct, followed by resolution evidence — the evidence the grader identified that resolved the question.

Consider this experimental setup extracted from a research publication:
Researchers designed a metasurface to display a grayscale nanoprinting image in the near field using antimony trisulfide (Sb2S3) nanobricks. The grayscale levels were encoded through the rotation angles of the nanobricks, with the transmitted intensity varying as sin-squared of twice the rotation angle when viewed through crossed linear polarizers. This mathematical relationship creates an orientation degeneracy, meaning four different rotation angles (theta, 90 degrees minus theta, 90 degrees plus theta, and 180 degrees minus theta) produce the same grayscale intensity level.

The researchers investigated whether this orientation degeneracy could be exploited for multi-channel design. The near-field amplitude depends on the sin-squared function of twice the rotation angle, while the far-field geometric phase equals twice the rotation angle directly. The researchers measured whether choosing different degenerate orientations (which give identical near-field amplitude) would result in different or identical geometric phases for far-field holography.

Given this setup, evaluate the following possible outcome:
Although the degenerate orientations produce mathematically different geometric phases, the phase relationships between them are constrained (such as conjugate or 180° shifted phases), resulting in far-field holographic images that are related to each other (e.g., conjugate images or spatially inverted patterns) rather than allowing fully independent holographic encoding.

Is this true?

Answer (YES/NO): NO